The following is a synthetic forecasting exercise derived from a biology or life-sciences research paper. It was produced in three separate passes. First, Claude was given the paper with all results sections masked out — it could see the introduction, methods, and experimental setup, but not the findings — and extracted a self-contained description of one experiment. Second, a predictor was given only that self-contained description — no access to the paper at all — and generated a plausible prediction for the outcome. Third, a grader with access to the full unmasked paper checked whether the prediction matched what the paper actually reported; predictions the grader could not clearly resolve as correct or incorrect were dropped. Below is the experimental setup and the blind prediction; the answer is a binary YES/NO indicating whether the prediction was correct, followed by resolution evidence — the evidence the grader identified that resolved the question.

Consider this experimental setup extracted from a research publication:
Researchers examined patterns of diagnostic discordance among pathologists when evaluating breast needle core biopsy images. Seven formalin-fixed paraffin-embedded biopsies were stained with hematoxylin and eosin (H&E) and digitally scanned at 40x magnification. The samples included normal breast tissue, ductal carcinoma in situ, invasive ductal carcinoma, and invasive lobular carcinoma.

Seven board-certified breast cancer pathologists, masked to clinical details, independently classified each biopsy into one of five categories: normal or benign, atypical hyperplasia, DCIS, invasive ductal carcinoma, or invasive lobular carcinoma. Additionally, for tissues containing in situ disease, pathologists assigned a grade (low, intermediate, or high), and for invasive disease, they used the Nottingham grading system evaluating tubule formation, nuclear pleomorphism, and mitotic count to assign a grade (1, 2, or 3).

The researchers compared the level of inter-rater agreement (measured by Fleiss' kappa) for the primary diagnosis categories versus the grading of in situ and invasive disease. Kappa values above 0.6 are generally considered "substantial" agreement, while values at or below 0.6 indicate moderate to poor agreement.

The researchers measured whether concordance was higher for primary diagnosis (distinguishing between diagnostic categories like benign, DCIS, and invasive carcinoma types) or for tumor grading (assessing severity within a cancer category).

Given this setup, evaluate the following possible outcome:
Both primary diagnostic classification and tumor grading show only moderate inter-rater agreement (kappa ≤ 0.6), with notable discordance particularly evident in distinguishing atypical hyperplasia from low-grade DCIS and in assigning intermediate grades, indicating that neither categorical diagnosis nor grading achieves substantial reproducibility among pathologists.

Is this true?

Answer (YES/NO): NO